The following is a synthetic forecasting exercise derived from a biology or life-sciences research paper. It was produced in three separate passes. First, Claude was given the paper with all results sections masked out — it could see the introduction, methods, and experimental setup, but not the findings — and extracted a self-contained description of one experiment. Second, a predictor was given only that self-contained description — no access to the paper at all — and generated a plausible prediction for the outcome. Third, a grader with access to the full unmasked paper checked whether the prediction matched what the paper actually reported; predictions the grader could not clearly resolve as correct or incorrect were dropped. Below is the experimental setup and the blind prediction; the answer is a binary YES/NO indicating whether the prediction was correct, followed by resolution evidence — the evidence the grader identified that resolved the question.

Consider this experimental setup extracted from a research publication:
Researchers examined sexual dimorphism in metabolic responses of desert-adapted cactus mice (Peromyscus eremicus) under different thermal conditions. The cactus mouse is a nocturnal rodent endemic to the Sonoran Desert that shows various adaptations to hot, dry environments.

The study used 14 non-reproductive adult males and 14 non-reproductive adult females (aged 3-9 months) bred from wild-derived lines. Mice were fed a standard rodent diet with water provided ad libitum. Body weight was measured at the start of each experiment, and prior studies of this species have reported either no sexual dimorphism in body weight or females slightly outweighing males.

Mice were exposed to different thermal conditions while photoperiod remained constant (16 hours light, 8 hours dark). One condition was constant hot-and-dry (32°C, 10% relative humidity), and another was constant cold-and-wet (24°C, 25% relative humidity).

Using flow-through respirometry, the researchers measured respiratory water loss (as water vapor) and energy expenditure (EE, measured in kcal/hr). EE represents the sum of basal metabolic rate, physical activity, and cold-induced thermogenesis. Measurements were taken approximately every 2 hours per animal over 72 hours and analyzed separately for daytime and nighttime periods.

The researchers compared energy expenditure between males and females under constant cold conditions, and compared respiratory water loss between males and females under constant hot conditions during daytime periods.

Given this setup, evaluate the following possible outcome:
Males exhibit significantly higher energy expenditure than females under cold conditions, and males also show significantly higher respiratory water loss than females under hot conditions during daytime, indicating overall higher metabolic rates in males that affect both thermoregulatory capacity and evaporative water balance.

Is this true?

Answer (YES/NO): NO